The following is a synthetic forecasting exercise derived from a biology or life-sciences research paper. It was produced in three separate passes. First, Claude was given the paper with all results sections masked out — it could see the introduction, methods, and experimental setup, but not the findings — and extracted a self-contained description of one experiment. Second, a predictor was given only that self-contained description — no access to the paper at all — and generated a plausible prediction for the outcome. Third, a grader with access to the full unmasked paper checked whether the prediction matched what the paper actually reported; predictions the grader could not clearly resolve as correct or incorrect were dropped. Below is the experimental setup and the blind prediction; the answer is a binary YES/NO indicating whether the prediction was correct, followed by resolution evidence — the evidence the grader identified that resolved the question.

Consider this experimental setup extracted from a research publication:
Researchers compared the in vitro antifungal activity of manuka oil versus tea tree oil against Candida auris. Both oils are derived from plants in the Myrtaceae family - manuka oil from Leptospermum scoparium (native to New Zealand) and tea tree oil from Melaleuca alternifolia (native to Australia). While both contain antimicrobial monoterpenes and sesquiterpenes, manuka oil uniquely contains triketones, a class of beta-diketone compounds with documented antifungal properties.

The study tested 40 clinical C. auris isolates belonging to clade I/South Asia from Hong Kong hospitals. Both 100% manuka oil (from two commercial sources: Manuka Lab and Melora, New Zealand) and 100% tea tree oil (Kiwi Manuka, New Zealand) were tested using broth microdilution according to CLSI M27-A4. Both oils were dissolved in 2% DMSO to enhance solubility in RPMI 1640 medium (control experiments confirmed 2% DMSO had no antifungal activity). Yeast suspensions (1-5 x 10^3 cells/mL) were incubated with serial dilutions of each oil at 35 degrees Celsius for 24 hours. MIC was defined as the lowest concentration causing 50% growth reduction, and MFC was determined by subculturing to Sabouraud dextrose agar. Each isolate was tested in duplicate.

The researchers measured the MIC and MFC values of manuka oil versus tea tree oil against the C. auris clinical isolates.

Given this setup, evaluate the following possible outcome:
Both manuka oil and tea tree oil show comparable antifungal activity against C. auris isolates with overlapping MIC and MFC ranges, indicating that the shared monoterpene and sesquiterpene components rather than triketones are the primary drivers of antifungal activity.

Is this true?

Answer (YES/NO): NO